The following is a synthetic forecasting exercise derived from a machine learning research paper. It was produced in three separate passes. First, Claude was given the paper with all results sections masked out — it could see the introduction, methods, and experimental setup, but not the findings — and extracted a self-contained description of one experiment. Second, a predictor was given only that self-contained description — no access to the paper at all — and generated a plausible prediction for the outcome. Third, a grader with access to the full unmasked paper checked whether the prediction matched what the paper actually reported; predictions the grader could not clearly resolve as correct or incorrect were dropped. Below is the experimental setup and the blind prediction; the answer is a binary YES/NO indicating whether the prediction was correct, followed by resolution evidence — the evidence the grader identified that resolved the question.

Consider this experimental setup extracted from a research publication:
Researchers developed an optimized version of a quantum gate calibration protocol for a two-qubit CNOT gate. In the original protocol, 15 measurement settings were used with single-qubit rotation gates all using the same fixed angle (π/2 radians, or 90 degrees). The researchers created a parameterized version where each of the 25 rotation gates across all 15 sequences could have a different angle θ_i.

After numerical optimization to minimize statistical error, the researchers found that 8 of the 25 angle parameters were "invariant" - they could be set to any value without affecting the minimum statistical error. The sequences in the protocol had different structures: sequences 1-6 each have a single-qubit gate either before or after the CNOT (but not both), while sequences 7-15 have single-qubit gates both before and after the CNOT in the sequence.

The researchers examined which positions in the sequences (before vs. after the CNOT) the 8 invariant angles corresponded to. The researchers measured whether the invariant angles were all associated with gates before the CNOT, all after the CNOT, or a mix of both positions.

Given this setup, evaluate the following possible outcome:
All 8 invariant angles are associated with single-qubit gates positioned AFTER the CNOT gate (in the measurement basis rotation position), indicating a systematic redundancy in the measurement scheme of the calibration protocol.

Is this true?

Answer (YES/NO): NO